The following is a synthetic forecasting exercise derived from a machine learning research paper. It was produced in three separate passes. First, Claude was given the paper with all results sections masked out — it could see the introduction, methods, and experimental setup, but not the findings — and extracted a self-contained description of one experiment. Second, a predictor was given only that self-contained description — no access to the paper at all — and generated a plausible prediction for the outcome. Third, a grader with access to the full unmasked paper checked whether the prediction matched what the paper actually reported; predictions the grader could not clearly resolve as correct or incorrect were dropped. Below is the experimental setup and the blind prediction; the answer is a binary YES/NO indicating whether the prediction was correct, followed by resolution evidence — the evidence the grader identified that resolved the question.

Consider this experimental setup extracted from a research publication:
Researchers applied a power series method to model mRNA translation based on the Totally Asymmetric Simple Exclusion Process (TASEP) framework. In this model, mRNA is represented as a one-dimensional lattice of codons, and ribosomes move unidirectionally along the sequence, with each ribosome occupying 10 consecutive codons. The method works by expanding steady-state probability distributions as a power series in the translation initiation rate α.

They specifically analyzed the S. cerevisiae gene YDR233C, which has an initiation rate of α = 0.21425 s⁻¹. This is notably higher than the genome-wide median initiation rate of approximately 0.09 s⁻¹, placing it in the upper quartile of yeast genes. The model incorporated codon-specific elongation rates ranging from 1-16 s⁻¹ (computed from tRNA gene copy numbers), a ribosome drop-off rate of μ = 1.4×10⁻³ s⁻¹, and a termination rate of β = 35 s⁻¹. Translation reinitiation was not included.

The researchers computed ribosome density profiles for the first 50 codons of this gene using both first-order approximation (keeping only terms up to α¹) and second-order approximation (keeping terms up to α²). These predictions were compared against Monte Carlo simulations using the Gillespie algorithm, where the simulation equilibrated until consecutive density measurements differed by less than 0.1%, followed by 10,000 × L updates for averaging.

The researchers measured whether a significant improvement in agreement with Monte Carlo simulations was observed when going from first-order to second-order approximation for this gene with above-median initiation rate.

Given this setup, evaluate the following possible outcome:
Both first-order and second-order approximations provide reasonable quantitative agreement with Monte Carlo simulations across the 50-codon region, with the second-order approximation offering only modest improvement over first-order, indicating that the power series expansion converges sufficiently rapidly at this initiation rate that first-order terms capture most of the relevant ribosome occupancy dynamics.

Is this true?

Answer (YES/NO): NO